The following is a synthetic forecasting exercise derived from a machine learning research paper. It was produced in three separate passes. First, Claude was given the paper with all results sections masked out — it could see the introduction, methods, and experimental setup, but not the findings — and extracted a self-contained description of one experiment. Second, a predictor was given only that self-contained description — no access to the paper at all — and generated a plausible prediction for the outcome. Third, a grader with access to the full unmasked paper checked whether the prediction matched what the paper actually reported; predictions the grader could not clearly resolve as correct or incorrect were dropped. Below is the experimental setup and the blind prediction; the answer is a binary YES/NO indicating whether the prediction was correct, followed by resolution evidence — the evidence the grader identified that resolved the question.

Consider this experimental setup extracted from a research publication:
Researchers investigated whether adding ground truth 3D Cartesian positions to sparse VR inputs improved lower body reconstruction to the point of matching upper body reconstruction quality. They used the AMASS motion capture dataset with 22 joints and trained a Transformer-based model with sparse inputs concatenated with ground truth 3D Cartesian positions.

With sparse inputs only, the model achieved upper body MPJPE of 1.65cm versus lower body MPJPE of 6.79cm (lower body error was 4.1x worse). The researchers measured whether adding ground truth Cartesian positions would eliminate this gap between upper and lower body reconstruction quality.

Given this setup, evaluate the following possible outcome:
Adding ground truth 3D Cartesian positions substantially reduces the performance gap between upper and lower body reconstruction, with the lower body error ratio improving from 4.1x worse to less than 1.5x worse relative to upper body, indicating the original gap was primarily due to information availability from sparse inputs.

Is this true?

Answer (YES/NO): NO